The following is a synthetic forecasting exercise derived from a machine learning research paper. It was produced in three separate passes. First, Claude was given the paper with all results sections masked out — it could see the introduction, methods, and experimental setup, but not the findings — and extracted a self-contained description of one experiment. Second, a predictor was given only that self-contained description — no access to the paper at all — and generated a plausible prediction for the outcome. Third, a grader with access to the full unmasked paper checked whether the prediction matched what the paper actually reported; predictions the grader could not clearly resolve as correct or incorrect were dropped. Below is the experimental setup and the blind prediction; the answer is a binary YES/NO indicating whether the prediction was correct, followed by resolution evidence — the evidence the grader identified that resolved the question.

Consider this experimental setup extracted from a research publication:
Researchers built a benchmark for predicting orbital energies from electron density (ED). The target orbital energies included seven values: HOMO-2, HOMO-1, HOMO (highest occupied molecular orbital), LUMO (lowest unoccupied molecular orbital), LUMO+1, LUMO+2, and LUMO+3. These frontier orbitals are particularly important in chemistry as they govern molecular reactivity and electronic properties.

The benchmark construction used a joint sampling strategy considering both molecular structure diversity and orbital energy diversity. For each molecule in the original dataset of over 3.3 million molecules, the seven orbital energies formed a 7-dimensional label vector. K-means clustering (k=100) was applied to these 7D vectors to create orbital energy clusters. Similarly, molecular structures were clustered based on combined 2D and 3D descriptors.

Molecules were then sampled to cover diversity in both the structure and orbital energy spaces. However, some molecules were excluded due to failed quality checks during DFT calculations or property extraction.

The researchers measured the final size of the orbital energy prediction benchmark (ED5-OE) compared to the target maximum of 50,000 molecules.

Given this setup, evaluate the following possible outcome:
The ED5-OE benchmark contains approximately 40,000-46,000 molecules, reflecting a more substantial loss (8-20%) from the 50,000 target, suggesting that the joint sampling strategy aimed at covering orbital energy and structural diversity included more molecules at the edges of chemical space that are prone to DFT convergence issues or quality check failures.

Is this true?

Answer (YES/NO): YES